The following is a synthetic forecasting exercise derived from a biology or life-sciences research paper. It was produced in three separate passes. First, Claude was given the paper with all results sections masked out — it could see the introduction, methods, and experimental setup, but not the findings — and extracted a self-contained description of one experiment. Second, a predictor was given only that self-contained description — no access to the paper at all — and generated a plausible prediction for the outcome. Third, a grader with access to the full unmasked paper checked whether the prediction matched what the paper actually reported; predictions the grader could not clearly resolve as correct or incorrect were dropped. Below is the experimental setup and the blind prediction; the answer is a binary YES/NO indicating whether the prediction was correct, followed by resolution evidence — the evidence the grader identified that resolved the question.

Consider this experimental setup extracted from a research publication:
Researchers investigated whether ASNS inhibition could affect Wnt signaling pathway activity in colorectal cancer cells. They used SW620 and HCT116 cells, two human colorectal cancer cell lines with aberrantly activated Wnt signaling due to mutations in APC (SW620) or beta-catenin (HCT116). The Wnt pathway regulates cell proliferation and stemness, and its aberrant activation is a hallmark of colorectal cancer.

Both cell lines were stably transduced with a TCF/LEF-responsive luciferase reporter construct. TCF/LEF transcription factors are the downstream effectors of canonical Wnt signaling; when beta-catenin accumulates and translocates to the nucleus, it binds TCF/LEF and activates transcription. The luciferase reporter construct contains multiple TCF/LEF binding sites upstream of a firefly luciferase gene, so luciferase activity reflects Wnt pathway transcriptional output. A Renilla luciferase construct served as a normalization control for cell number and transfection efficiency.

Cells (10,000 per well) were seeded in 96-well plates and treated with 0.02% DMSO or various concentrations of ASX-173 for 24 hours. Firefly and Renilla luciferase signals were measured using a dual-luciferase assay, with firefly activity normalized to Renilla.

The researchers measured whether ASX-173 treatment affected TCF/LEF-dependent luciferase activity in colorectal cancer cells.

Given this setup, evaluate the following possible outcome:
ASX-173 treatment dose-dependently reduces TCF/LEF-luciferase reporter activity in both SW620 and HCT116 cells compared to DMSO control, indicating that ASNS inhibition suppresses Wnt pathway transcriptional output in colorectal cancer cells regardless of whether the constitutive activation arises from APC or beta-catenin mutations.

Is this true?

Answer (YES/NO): YES